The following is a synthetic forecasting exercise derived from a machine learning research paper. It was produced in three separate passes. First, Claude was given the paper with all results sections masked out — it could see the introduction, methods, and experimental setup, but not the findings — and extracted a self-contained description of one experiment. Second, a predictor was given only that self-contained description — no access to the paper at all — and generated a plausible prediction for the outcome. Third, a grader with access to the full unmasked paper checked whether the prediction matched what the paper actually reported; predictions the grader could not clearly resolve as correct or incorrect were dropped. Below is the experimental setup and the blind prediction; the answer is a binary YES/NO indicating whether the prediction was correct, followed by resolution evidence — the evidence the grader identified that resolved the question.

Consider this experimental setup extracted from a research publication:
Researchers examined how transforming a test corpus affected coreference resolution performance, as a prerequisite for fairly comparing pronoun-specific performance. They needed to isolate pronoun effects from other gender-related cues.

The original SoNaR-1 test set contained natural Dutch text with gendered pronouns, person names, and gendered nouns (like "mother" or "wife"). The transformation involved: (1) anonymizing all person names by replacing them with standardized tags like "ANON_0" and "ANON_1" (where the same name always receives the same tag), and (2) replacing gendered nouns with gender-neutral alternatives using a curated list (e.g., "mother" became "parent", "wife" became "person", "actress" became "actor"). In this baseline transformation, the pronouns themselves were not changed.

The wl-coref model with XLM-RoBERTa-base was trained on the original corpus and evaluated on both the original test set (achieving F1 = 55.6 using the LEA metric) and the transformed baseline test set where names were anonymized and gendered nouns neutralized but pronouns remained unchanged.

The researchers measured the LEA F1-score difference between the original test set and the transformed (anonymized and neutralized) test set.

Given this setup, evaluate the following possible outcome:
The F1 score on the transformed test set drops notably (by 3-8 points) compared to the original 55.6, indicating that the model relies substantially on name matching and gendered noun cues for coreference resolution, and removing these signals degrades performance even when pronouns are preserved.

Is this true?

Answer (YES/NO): YES